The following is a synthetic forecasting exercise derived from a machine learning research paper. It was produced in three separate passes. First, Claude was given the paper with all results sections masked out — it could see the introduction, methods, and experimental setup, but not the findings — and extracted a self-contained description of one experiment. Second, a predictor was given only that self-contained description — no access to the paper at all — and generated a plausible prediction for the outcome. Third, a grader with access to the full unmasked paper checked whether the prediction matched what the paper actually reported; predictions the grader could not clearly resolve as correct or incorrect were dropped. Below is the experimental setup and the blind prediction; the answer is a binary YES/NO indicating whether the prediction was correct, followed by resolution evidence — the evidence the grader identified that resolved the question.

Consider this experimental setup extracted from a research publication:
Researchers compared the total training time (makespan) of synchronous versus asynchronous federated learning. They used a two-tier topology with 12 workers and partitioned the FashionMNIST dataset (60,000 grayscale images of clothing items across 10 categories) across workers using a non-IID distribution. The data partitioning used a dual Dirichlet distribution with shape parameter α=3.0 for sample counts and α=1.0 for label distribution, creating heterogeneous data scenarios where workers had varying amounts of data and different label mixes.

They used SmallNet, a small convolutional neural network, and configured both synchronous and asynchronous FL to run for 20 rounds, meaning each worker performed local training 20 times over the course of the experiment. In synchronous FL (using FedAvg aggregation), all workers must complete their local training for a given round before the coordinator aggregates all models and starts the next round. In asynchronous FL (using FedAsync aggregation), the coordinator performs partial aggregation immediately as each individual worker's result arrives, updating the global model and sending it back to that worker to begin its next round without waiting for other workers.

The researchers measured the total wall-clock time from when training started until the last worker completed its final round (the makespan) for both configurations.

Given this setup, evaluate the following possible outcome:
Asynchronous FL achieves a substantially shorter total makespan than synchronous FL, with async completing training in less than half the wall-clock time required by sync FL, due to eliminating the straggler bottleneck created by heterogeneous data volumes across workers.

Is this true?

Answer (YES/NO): NO